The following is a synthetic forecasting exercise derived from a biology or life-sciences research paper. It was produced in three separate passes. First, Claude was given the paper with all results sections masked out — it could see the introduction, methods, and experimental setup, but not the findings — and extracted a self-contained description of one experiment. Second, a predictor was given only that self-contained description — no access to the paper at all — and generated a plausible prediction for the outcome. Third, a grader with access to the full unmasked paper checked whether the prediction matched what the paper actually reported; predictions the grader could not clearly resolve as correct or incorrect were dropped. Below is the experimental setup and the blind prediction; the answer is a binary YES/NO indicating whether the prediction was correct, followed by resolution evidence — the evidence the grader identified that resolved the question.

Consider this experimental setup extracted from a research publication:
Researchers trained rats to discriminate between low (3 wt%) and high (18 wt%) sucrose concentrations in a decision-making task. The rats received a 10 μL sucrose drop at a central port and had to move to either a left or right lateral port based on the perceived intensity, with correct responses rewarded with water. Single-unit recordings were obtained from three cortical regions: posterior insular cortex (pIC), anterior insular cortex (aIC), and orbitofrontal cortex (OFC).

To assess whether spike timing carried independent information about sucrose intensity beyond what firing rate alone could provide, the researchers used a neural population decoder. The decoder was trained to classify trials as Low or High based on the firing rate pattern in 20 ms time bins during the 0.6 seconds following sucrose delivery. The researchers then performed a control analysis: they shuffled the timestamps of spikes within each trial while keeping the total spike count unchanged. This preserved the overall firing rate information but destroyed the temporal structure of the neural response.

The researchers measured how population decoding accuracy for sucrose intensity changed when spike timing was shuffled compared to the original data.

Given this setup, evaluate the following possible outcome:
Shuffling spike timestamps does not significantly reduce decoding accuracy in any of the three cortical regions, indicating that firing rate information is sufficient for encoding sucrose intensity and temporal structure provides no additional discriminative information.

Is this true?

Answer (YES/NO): NO